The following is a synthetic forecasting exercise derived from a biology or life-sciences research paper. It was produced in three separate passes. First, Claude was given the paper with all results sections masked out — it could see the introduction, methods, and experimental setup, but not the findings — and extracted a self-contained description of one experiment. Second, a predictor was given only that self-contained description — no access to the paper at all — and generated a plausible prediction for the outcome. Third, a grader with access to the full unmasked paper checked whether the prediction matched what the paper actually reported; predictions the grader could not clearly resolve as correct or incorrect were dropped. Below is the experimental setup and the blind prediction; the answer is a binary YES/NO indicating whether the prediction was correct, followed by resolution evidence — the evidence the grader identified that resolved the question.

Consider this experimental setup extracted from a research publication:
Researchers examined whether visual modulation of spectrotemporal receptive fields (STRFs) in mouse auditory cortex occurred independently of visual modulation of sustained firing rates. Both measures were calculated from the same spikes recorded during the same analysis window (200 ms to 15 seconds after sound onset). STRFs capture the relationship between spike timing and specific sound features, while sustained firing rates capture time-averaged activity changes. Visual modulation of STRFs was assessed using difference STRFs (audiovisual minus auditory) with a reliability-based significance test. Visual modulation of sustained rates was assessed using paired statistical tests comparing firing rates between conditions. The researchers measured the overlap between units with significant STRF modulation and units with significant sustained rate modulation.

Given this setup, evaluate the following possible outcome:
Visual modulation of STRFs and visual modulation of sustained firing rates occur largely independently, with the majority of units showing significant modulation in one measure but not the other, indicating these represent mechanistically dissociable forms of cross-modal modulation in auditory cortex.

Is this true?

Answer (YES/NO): YES